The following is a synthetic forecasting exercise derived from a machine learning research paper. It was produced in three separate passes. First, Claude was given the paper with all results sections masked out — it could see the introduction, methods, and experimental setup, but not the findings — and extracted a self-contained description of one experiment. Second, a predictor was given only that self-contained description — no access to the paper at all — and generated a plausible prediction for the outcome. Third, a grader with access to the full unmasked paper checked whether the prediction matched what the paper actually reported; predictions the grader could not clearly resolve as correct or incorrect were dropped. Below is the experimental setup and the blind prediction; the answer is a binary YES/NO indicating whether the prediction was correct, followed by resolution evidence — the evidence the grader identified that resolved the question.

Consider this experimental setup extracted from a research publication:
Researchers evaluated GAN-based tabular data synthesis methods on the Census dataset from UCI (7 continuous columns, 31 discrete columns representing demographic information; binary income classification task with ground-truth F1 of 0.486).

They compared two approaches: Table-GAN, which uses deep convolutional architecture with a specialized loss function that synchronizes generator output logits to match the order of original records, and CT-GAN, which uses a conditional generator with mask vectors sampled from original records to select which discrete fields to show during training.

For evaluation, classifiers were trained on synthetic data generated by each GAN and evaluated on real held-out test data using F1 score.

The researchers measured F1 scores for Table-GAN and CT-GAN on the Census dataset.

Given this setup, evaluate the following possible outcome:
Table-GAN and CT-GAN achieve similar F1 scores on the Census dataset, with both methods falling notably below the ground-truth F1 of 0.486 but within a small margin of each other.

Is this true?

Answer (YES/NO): NO